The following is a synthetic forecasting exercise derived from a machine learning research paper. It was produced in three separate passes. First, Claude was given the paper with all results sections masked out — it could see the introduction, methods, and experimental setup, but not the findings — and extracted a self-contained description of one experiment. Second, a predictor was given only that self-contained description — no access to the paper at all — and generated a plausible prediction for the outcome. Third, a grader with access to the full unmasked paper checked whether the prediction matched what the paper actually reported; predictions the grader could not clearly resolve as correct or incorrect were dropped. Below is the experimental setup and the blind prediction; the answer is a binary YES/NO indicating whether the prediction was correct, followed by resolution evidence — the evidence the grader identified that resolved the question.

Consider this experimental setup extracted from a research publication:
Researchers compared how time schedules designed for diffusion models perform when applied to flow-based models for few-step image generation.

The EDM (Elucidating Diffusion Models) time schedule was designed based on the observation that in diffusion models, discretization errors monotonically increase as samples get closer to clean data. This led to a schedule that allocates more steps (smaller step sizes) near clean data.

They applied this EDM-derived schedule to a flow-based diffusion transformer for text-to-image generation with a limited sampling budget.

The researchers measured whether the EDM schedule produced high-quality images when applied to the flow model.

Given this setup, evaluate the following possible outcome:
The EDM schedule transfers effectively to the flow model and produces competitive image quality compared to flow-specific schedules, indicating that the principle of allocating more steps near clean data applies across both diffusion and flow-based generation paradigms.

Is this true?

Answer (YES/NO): NO